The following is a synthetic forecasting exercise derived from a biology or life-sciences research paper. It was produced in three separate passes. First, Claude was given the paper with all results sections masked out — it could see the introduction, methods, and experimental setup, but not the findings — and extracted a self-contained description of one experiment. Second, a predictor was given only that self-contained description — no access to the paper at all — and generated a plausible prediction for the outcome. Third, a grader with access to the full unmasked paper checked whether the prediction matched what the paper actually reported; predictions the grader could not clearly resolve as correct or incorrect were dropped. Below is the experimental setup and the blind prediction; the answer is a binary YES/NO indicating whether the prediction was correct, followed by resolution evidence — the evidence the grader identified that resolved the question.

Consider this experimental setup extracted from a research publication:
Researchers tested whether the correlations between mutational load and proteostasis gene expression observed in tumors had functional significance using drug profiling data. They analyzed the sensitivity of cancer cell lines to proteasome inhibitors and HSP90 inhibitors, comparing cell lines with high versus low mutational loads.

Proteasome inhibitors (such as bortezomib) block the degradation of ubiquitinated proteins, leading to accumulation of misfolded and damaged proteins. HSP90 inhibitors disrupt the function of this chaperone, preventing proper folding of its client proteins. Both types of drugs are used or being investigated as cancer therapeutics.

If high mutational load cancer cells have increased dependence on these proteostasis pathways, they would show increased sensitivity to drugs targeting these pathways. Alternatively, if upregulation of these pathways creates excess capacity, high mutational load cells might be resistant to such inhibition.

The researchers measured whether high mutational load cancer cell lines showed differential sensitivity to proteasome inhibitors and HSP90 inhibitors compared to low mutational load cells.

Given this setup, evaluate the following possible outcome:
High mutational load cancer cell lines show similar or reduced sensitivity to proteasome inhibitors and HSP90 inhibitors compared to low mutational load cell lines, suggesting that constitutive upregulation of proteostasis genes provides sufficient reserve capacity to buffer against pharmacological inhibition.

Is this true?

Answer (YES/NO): NO